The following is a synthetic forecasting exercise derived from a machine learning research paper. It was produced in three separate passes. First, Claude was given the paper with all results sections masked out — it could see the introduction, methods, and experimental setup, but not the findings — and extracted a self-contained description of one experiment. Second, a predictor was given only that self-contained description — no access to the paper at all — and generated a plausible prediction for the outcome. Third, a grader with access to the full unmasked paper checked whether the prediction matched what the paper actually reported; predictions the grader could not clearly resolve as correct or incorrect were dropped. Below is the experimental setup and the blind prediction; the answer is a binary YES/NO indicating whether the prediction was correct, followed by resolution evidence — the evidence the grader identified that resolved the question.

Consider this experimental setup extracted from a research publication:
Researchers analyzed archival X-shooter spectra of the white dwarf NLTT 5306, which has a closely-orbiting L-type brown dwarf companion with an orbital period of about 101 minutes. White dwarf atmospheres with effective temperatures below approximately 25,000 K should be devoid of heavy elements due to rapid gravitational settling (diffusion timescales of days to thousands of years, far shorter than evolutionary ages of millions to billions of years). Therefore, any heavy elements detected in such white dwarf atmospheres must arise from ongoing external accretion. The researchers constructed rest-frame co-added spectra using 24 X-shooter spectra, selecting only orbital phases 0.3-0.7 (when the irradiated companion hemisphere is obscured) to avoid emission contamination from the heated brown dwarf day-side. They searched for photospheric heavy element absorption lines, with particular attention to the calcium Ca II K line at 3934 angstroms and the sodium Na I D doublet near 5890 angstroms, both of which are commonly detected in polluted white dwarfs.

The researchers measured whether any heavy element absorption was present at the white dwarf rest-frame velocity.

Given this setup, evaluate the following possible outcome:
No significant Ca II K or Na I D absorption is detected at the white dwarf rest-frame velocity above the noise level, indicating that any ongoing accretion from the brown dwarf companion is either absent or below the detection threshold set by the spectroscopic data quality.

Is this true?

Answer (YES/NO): NO